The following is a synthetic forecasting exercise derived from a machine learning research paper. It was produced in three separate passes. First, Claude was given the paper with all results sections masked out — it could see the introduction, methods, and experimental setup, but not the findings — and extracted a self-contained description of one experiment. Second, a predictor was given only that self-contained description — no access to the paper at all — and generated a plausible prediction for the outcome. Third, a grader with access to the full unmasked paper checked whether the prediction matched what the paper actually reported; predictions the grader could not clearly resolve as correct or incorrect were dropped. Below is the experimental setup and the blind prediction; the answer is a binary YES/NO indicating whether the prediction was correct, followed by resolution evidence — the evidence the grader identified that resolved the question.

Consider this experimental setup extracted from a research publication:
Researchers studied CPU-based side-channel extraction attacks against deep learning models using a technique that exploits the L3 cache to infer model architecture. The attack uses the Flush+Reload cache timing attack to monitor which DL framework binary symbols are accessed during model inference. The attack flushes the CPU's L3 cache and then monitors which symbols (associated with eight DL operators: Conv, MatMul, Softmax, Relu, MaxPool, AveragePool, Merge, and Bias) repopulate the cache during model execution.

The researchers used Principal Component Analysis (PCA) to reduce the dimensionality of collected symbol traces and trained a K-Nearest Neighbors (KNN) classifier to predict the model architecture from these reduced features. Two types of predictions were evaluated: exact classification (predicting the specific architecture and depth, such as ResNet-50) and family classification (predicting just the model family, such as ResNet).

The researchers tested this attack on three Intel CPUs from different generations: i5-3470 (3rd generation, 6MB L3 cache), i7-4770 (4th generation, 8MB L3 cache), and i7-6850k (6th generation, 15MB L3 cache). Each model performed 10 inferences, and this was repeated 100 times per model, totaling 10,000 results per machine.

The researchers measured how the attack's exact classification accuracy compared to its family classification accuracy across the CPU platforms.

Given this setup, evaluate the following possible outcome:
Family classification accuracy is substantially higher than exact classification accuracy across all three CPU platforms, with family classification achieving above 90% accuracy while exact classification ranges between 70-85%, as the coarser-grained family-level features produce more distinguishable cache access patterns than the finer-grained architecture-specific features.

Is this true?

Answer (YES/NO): NO